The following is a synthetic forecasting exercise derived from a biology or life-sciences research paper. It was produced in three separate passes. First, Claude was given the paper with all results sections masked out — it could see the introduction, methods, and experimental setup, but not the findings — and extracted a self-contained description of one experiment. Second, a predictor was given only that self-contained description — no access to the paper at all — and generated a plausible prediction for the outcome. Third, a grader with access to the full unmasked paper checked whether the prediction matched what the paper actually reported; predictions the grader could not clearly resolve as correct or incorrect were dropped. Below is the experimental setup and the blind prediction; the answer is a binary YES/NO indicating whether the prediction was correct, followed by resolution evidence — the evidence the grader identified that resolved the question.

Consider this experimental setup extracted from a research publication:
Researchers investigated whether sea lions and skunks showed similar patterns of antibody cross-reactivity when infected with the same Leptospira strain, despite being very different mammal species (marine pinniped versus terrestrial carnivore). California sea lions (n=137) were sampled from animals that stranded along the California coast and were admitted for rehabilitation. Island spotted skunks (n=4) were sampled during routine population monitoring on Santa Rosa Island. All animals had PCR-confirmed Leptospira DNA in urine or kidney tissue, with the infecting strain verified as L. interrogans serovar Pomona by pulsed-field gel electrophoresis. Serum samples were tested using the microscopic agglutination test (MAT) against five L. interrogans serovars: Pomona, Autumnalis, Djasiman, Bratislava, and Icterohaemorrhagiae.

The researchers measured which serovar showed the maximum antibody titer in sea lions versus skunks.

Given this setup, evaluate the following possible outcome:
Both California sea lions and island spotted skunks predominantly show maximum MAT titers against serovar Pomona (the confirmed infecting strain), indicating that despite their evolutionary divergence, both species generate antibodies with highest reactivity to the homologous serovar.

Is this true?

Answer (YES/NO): YES